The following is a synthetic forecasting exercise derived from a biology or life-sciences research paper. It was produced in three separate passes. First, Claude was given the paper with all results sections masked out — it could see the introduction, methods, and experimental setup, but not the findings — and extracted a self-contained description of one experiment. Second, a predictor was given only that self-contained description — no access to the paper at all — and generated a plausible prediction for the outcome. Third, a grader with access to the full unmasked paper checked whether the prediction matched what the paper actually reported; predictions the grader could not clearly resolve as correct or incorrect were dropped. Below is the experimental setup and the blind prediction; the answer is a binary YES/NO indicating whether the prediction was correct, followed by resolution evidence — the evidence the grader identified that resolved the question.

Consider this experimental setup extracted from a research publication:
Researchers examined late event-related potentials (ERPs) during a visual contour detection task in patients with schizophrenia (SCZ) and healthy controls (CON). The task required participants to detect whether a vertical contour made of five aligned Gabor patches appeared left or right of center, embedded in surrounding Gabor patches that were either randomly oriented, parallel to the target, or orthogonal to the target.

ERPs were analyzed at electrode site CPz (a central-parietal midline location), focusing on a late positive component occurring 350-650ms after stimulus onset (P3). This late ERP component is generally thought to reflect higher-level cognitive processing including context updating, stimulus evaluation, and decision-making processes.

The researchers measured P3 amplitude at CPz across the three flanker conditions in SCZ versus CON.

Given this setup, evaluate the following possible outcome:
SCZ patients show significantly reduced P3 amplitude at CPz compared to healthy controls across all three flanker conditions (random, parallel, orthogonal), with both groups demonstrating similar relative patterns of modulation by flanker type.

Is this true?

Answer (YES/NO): NO